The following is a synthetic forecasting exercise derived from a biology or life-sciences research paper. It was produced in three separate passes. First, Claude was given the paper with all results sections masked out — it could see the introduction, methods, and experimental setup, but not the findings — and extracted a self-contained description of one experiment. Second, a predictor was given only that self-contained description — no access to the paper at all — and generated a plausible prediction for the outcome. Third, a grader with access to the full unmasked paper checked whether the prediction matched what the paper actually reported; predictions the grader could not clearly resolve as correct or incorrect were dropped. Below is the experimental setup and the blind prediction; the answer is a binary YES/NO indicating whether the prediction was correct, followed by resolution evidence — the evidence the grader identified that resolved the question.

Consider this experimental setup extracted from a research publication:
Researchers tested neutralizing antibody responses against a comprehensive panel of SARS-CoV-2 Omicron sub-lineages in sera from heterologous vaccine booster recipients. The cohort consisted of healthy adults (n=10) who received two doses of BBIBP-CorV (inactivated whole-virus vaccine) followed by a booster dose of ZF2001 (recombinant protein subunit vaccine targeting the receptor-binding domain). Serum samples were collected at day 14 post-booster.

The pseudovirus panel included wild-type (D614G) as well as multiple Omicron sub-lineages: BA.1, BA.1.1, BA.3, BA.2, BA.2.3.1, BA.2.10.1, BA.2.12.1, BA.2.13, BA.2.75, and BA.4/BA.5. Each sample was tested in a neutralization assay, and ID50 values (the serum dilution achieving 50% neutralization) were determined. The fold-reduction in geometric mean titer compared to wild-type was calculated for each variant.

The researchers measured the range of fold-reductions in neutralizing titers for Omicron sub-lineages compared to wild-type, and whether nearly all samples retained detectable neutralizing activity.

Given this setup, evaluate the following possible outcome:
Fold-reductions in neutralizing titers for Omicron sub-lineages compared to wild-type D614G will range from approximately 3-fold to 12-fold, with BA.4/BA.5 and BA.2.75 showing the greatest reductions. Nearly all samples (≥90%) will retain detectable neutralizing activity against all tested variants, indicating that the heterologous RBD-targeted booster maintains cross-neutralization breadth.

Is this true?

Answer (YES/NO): NO